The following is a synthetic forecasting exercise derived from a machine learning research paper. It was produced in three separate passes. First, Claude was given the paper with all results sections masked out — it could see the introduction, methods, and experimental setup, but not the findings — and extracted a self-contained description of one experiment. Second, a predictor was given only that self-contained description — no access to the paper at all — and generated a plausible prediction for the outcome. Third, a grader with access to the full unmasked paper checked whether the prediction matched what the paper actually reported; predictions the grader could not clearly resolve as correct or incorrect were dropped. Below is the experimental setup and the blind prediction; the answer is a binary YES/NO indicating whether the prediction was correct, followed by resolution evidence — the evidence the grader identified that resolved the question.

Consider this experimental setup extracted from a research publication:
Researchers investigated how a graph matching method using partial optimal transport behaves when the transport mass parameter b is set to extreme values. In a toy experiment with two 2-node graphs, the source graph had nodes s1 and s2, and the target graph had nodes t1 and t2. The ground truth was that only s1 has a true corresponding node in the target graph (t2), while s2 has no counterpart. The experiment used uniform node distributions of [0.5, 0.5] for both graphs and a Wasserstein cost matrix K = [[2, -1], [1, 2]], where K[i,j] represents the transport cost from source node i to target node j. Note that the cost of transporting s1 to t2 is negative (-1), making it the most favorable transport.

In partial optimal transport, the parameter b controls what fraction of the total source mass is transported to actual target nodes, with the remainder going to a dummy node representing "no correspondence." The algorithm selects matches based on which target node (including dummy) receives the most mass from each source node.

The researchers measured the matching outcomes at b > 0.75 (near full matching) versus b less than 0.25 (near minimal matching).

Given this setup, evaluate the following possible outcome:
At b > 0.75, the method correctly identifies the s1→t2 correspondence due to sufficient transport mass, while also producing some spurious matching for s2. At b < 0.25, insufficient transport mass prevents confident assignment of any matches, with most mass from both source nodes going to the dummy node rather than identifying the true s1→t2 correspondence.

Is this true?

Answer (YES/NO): YES